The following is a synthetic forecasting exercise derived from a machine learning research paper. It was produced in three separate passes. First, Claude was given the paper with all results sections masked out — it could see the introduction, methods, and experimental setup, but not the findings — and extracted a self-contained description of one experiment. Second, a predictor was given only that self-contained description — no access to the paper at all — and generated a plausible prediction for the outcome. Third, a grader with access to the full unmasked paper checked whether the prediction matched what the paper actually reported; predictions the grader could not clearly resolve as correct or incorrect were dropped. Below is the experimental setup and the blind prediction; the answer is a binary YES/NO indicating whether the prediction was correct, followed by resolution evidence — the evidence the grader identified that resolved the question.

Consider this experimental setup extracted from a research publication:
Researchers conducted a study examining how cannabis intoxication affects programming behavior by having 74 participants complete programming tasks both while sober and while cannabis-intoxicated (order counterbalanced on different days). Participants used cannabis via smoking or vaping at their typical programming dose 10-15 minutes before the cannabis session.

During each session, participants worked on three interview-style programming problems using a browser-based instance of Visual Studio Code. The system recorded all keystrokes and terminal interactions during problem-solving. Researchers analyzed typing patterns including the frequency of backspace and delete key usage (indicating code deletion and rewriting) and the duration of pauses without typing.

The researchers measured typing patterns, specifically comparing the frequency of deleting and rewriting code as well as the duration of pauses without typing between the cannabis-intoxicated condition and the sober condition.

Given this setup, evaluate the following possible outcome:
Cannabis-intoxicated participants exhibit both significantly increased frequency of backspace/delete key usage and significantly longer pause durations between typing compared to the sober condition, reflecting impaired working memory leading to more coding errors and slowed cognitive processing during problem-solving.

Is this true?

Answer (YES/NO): YES